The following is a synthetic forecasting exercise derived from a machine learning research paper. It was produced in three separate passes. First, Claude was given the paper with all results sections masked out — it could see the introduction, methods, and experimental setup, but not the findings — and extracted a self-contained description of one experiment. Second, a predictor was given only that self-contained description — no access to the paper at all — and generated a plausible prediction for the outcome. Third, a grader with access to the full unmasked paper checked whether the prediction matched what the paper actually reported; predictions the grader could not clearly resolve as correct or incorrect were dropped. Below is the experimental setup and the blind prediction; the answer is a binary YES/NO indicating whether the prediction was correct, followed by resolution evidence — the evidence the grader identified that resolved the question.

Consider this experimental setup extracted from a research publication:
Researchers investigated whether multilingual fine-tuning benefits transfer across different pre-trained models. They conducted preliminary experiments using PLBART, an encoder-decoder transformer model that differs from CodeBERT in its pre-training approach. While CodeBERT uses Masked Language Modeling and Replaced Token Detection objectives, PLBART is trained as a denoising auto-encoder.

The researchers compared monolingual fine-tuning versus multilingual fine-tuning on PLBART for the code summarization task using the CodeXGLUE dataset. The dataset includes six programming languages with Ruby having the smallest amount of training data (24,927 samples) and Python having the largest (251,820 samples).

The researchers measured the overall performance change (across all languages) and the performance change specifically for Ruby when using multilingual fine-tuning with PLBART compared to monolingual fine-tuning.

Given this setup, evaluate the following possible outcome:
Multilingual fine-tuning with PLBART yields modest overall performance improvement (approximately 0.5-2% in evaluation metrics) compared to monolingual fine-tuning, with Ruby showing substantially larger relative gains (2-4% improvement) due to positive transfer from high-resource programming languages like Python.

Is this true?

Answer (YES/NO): NO